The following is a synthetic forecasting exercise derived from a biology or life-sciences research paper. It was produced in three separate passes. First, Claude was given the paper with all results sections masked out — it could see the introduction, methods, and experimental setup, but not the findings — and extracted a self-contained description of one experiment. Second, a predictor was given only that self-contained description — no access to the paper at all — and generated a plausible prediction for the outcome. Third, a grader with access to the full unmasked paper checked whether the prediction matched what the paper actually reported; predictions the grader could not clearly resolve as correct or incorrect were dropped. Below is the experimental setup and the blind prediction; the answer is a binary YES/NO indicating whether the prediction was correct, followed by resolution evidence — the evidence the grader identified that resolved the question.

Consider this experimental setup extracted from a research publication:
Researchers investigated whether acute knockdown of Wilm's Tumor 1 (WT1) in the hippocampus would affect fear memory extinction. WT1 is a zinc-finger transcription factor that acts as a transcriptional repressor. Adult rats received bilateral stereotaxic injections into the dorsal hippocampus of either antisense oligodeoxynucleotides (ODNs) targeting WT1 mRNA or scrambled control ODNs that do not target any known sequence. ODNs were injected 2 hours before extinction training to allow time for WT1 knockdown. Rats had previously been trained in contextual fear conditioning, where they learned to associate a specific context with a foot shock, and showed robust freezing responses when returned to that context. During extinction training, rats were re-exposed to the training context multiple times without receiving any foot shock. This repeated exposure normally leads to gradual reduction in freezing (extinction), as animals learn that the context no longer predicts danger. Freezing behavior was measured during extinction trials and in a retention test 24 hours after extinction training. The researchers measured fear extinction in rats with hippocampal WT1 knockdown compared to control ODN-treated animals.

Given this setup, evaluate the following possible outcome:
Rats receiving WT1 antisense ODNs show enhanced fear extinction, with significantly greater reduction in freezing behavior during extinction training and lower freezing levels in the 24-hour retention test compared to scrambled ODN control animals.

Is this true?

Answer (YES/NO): NO